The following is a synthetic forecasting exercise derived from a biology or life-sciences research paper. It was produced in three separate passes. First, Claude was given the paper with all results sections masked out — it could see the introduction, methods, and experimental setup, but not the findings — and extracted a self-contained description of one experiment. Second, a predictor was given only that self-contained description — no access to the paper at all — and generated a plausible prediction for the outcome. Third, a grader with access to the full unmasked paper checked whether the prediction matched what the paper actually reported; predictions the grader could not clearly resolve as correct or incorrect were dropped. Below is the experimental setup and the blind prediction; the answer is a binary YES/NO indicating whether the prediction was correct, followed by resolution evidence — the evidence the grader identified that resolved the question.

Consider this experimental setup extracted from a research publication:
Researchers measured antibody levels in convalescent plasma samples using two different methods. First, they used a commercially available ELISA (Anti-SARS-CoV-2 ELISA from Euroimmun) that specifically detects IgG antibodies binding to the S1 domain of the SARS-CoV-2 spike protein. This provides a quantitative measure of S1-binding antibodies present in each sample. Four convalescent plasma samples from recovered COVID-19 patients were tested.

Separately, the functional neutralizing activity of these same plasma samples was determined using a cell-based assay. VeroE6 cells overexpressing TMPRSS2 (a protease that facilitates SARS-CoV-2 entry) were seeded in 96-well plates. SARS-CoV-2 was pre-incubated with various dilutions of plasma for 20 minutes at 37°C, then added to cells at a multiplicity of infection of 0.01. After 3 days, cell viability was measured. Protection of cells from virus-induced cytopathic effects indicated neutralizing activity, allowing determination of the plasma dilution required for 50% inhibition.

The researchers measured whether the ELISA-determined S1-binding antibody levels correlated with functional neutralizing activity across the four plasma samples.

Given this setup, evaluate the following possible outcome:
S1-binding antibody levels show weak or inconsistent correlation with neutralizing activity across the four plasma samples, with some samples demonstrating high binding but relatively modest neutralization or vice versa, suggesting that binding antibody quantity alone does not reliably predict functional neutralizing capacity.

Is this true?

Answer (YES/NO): NO